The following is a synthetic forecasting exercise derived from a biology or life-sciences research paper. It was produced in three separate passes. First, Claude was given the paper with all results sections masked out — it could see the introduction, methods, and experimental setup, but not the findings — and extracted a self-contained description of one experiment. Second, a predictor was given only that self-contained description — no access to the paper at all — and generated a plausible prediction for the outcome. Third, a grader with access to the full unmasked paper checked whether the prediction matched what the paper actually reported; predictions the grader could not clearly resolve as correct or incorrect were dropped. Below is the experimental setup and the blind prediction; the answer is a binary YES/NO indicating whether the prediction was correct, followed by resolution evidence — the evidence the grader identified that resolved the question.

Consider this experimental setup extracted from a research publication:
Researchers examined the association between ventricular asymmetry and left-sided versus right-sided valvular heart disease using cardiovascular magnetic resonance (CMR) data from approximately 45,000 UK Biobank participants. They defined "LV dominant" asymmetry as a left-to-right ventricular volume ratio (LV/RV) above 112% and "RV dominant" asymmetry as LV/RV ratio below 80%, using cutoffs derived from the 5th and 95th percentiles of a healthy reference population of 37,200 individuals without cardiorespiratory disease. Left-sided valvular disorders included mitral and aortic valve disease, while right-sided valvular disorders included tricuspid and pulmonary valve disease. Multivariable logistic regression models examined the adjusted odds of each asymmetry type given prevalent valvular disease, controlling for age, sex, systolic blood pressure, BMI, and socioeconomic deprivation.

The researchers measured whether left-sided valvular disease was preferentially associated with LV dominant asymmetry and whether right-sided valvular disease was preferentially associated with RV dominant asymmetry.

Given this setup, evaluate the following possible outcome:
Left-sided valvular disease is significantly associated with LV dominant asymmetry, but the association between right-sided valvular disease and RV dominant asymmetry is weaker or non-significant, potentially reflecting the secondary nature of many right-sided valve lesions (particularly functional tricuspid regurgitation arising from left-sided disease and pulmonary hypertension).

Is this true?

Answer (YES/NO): NO